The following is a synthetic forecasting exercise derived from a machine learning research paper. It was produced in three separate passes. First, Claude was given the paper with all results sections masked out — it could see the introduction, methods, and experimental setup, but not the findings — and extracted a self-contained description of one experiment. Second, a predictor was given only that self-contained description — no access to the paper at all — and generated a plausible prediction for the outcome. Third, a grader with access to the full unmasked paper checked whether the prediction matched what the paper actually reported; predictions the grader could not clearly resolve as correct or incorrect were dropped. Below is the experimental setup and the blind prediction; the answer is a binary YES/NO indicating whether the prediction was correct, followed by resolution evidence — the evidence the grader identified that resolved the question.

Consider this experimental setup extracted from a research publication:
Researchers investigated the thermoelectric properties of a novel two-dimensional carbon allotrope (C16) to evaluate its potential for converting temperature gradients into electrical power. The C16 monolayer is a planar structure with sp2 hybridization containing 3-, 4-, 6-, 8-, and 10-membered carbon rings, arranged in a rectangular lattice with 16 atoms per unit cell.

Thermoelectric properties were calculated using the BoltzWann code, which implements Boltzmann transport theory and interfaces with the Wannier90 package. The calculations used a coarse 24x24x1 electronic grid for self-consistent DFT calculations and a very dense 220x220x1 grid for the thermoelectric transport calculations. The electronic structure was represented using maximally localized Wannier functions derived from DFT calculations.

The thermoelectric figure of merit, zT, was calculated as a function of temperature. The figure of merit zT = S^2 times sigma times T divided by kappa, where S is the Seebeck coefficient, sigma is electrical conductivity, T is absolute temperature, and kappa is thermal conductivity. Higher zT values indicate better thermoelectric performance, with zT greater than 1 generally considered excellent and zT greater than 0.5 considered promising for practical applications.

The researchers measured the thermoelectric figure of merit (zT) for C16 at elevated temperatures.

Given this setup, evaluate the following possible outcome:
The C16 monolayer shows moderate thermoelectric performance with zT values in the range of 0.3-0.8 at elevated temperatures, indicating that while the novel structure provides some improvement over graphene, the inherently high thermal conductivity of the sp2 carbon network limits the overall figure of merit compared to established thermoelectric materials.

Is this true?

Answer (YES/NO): YES